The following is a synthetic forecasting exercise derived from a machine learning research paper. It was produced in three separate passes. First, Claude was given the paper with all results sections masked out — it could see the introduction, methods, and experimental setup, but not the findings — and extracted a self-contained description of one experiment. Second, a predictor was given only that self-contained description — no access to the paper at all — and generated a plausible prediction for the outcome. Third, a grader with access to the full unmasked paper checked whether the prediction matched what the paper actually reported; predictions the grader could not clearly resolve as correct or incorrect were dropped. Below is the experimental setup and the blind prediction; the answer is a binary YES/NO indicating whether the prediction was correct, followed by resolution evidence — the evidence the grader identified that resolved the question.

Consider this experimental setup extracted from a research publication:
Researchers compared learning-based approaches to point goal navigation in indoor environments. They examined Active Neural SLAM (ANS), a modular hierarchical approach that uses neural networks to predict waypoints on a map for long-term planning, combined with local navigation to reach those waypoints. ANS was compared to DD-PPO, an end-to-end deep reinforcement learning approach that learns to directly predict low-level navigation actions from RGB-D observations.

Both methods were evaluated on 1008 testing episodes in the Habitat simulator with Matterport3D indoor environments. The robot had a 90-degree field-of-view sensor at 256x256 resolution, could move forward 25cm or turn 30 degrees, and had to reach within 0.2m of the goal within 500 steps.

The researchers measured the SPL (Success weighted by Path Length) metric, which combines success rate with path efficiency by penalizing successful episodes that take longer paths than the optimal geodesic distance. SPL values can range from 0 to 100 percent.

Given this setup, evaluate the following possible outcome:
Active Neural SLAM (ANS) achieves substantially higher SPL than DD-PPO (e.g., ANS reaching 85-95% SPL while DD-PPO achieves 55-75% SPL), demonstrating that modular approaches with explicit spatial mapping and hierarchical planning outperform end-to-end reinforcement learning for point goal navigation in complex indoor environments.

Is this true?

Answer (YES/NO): NO